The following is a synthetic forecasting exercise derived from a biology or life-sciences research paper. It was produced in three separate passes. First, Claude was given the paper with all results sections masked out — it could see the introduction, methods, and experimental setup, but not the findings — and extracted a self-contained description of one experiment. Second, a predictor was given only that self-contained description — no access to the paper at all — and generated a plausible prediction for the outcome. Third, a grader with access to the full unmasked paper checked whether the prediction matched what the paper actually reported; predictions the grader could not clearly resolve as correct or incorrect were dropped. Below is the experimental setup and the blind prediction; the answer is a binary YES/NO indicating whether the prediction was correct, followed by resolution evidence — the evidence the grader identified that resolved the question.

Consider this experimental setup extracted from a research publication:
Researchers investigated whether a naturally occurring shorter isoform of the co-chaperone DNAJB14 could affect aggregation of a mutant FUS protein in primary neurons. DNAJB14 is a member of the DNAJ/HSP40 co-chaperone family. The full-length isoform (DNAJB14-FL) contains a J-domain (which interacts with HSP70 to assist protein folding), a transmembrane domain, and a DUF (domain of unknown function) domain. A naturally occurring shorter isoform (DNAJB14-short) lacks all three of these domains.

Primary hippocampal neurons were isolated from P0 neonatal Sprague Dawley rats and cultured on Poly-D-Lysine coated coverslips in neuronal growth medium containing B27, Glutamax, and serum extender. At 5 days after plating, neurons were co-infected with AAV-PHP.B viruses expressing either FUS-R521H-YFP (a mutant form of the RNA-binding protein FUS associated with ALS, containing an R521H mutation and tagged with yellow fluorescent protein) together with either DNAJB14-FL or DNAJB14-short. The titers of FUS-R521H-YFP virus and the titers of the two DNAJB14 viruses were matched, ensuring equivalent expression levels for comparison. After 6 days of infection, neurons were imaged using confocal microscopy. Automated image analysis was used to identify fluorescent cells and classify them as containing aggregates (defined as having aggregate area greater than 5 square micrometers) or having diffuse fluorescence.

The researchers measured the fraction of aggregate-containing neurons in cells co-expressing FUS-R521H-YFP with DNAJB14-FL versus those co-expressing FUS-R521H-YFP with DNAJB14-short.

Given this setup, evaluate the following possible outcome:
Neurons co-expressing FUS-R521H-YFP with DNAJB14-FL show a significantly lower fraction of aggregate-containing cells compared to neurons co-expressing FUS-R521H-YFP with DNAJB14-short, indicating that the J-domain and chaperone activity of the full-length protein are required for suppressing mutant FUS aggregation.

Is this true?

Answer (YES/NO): YES